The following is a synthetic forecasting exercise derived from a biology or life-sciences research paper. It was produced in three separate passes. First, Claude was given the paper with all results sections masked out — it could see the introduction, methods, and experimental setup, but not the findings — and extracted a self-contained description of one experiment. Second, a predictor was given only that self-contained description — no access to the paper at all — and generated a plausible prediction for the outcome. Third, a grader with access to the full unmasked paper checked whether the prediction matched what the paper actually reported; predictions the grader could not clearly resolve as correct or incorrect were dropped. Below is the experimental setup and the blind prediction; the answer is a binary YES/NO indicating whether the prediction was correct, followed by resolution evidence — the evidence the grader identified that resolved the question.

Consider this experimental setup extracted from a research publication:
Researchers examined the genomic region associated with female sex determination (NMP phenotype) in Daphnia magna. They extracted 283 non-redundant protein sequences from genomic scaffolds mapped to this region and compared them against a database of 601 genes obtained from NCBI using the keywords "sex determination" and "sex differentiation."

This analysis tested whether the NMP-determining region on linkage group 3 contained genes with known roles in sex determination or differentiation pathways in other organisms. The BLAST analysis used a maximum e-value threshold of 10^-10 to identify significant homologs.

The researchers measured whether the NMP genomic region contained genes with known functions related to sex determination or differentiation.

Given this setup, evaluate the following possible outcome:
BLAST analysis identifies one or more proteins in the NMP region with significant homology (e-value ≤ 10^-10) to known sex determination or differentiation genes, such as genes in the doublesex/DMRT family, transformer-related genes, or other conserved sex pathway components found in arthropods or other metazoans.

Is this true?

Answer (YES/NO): YES